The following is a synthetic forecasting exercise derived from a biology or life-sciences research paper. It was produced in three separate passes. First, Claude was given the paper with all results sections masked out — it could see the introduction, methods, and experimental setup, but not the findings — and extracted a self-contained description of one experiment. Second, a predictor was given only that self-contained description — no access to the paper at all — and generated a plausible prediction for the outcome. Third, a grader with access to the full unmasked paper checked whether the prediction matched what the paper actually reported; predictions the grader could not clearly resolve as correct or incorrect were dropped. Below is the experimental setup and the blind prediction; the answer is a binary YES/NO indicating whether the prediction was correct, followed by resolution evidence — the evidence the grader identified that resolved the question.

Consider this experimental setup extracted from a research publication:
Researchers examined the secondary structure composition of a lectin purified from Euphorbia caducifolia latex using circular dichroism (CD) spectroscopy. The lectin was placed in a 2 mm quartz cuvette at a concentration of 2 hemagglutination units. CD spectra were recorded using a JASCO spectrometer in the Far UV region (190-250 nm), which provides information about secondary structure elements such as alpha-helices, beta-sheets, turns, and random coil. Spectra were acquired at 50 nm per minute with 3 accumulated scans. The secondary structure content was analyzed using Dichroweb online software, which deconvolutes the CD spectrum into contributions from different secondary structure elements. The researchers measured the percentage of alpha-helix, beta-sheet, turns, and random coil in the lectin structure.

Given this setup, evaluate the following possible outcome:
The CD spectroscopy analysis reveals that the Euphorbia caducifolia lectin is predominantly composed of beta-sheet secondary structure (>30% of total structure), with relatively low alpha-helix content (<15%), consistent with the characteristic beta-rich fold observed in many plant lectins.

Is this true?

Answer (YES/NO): YES